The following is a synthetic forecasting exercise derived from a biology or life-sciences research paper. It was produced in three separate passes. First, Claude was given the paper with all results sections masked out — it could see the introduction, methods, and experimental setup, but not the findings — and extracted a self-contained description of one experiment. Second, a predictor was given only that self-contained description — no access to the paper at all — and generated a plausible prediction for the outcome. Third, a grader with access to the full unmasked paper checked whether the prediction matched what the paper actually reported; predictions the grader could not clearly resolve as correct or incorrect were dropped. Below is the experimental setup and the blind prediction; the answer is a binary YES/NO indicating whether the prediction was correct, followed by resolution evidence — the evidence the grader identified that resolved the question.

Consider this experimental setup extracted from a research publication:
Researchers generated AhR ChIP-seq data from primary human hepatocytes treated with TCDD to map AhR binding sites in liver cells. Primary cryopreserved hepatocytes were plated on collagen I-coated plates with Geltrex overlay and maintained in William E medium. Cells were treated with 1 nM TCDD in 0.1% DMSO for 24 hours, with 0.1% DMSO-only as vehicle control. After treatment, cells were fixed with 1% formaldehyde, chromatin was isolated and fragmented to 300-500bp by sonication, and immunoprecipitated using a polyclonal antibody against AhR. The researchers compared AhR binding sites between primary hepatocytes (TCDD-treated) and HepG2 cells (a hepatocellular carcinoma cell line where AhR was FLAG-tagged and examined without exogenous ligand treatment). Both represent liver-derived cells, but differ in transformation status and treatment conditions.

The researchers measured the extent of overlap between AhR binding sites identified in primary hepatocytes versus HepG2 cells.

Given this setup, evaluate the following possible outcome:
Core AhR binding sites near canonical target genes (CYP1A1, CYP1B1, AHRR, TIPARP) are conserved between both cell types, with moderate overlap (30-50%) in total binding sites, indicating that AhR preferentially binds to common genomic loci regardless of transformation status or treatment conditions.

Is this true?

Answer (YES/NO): NO